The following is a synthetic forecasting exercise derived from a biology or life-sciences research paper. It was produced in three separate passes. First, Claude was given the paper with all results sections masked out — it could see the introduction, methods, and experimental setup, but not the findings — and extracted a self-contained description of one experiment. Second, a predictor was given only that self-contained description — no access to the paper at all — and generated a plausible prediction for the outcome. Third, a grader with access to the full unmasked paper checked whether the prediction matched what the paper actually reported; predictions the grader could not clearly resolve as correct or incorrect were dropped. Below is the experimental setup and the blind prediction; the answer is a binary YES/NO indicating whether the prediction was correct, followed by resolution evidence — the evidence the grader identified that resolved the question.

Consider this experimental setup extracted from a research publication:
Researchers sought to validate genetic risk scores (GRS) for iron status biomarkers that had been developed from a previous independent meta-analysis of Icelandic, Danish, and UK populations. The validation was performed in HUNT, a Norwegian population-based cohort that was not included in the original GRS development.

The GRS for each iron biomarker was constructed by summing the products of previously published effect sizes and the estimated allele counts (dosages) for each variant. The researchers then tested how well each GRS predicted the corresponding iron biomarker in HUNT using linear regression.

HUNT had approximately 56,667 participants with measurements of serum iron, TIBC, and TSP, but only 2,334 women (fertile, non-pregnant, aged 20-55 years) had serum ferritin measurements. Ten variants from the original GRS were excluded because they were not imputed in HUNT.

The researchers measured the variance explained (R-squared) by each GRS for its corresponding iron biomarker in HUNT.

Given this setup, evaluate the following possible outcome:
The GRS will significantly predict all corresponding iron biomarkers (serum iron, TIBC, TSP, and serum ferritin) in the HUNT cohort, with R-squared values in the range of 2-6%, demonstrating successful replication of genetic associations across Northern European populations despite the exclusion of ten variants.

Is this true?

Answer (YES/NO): NO